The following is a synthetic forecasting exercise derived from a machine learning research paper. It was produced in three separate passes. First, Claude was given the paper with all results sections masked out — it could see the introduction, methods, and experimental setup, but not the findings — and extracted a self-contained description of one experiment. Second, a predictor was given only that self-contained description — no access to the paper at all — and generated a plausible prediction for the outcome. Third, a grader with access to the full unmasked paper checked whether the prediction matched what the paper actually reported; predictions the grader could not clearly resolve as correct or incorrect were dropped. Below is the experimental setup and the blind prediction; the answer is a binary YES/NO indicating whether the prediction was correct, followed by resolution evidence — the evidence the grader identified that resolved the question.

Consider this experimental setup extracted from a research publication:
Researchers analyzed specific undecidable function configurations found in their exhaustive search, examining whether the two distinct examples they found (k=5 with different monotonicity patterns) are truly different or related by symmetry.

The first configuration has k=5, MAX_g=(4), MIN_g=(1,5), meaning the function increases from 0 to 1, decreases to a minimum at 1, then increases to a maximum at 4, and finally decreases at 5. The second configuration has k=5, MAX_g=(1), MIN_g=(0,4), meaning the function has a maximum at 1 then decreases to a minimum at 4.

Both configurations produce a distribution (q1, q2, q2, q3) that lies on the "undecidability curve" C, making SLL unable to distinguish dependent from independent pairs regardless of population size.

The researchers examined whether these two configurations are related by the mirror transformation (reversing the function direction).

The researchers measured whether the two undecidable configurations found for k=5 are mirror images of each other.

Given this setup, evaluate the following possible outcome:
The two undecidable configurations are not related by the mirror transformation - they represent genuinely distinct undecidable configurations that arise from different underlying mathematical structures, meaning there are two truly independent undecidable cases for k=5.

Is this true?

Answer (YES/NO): NO